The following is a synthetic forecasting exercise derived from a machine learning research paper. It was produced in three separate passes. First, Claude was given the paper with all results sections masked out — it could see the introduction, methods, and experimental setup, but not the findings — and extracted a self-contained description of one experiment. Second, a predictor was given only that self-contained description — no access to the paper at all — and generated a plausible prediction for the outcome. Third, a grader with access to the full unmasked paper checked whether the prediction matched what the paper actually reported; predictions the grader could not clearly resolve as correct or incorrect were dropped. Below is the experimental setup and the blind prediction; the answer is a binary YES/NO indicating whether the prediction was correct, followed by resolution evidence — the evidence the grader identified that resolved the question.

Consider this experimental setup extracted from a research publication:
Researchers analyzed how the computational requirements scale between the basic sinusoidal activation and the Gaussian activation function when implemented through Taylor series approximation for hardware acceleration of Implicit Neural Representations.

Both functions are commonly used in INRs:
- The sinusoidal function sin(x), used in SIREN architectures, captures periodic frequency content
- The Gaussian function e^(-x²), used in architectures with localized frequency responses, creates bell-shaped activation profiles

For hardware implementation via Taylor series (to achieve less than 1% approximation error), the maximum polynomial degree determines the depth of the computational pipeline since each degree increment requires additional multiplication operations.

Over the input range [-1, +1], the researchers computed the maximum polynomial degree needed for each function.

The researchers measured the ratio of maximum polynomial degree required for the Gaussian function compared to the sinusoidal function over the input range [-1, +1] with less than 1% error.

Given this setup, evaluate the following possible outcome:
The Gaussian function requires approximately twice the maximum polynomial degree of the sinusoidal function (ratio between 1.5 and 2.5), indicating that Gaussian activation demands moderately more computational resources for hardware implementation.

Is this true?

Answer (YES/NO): NO